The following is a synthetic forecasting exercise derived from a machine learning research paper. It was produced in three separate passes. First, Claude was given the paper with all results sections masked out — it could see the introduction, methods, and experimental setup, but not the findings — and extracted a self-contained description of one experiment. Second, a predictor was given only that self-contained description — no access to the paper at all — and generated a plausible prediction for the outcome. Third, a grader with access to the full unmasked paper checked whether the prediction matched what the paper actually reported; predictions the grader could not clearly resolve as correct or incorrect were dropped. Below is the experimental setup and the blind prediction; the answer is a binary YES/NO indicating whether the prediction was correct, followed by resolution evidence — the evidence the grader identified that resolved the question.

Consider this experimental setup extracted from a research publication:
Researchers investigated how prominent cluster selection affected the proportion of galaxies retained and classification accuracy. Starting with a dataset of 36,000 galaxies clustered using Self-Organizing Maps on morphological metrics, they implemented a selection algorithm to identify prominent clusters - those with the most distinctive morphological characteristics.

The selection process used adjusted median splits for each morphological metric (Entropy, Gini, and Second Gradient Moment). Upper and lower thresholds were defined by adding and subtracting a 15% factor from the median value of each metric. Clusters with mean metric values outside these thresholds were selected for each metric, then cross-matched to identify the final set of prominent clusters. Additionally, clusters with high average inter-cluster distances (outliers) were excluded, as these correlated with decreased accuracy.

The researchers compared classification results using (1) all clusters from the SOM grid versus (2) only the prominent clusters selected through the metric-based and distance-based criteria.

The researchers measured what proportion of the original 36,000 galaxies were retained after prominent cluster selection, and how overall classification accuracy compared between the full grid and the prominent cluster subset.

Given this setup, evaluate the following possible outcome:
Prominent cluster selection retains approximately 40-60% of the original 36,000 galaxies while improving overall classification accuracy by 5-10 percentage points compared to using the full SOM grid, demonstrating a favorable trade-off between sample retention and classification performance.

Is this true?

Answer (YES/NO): NO